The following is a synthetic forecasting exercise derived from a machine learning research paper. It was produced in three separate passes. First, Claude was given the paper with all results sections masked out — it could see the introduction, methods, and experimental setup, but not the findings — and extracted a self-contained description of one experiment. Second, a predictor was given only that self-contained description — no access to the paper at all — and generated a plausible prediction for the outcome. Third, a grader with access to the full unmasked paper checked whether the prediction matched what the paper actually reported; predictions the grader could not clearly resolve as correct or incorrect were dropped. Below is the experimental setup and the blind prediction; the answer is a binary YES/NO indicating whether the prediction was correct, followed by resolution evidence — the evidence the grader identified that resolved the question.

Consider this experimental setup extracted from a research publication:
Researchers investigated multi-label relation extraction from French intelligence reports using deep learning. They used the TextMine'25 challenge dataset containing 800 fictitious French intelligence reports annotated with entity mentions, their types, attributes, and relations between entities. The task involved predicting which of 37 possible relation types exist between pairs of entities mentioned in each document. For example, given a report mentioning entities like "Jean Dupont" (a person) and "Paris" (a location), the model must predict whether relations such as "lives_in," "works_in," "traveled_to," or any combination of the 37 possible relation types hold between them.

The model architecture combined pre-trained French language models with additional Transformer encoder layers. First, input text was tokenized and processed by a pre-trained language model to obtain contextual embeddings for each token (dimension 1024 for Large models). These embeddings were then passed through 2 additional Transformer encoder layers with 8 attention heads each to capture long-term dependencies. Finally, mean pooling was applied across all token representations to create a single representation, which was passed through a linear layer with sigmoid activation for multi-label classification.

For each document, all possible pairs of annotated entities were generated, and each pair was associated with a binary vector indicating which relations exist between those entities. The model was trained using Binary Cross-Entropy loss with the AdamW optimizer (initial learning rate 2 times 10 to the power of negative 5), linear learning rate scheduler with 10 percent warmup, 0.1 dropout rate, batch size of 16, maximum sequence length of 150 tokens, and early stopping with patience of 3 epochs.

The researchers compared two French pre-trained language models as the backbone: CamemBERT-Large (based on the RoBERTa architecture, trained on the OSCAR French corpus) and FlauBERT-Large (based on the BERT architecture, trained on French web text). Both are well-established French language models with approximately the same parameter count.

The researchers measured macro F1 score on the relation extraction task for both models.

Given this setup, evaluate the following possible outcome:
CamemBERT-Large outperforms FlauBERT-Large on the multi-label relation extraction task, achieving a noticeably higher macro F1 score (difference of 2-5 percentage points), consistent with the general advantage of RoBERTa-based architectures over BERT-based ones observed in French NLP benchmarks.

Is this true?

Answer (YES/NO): YES